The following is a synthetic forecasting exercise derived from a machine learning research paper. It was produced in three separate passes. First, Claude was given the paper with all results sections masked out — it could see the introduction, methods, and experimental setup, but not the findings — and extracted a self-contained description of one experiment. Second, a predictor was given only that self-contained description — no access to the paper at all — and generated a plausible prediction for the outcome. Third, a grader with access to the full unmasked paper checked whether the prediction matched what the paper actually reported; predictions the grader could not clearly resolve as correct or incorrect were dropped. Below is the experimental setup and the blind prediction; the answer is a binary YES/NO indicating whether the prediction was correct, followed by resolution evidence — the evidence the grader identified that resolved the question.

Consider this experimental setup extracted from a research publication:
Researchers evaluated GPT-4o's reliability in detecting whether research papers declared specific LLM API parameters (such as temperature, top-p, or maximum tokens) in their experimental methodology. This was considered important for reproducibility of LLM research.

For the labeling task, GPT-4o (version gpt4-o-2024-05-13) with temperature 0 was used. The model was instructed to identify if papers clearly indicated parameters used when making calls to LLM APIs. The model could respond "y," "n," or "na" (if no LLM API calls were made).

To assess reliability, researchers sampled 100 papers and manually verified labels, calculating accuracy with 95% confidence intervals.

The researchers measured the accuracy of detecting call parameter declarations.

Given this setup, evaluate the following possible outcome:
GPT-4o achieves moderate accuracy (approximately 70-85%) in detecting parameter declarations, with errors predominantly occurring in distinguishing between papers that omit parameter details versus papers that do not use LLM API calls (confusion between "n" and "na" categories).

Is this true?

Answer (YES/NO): NO